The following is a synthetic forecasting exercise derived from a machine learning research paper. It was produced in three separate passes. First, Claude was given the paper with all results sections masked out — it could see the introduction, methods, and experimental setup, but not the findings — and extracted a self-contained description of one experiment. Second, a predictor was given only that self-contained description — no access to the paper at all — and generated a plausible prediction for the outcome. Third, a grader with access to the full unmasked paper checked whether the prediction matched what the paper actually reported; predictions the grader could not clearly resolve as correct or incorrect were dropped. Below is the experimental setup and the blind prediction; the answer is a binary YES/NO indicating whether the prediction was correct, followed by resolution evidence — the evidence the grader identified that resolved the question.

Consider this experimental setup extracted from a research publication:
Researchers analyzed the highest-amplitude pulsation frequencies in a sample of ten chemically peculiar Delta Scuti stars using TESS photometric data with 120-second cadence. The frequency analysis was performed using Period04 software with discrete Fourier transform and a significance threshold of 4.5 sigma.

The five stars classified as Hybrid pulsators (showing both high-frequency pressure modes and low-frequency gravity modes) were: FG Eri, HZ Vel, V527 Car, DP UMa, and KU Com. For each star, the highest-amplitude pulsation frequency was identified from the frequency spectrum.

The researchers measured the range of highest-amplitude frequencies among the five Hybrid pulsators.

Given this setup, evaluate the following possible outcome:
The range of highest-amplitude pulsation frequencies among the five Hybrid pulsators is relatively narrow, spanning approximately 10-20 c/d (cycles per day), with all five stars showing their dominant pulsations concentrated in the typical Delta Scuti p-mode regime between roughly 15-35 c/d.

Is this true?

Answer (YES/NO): NO